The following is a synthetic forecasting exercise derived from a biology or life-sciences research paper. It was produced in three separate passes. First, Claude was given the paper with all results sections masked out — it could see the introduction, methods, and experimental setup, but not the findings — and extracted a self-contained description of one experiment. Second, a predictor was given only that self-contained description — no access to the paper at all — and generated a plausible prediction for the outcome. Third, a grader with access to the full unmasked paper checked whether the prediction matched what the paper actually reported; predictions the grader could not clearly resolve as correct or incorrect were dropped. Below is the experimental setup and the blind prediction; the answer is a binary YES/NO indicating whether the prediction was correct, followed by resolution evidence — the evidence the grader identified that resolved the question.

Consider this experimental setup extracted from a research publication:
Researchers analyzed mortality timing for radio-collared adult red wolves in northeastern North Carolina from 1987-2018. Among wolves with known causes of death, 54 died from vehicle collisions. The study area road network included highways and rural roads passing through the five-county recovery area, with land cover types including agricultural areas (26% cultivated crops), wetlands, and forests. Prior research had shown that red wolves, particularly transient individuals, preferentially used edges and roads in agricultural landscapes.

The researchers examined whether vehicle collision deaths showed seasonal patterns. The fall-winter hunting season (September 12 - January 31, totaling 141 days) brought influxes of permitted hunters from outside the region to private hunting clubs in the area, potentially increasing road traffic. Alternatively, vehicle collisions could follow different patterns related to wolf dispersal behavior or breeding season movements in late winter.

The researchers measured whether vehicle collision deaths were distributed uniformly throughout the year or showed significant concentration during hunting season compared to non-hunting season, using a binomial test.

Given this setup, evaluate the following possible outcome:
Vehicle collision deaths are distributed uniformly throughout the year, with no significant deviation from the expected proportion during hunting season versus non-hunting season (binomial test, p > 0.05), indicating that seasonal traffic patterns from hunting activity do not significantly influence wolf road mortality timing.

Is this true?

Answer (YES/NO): YES